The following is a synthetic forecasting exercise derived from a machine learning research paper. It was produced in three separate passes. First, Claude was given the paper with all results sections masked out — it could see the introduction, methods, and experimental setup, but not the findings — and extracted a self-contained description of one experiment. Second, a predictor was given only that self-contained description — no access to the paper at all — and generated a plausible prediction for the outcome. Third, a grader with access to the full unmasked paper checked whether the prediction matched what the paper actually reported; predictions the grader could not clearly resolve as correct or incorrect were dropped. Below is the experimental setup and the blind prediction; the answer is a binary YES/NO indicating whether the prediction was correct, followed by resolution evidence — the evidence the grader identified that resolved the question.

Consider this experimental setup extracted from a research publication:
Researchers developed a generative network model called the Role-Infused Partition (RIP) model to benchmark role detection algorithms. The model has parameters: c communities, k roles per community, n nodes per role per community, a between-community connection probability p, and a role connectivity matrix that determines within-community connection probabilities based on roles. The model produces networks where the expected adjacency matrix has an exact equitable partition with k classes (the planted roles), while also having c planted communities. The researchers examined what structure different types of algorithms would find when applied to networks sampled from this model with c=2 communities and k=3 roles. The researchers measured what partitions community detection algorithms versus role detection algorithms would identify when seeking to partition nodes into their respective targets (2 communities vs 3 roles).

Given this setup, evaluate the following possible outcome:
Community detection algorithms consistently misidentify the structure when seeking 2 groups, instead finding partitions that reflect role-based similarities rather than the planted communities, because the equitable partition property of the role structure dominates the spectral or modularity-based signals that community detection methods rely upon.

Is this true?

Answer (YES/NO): NO